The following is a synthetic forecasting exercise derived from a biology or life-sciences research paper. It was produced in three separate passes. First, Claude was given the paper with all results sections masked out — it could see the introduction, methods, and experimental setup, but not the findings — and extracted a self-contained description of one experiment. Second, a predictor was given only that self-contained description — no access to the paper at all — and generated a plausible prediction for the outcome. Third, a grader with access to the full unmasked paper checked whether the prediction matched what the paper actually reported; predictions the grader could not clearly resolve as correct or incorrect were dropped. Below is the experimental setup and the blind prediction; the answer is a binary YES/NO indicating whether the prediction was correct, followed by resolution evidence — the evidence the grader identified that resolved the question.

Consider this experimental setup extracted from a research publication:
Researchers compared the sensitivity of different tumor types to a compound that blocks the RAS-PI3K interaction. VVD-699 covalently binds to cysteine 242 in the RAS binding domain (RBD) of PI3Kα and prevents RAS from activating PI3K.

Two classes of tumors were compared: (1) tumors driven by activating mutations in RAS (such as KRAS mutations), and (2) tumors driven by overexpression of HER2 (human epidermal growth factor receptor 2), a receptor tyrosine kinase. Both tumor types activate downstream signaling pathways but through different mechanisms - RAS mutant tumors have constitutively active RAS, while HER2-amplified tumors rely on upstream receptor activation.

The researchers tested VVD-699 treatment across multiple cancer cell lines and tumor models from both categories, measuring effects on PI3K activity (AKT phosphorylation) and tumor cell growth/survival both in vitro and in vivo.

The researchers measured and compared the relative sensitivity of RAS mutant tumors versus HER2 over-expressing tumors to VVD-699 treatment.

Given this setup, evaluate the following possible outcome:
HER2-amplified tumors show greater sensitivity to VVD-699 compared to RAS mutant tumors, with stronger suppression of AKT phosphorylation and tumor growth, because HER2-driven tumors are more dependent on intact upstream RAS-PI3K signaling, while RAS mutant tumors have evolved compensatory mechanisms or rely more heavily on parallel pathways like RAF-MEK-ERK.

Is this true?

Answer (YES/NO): NO